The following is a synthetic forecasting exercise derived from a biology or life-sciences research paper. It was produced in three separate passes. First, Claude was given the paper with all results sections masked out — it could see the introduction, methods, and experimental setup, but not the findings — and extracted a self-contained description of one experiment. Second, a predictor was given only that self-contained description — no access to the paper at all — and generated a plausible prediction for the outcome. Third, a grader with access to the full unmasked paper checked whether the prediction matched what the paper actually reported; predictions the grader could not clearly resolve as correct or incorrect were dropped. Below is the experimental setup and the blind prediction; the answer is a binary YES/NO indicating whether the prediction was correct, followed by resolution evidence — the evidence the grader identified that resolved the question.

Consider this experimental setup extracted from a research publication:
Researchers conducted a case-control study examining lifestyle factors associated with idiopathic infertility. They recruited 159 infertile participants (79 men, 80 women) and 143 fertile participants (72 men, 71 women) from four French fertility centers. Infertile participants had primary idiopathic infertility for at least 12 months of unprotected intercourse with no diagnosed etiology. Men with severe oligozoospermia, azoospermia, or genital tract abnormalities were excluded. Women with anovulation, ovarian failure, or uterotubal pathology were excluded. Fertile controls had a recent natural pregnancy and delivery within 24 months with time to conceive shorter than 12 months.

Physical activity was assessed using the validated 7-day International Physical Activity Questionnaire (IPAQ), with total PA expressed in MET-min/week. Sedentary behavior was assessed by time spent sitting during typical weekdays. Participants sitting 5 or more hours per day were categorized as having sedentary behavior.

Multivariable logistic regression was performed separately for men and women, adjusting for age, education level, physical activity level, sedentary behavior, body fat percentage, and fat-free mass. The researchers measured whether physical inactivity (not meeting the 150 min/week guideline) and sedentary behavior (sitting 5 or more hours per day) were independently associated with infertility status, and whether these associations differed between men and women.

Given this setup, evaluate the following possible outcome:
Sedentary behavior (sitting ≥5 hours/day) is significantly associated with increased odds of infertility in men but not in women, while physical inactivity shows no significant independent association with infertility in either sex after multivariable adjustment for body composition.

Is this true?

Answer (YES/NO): NO